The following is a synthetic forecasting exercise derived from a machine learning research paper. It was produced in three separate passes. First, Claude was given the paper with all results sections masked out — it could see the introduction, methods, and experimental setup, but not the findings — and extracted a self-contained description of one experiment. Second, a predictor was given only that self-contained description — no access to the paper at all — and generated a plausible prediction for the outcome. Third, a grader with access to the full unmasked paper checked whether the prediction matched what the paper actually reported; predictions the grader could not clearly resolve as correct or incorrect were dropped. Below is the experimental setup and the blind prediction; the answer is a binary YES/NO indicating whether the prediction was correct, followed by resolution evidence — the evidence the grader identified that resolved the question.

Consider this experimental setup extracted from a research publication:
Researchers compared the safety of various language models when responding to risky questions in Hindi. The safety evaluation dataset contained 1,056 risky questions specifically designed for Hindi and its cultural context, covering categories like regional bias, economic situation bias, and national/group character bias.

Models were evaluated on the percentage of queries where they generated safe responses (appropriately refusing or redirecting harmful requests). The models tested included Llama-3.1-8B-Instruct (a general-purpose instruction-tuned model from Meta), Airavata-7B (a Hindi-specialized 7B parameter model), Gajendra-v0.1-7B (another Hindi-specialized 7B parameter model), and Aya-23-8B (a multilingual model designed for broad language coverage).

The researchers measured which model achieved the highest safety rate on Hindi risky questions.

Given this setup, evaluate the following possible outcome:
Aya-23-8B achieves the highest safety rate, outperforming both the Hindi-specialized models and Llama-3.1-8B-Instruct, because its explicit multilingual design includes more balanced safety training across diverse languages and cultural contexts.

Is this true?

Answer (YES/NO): NO